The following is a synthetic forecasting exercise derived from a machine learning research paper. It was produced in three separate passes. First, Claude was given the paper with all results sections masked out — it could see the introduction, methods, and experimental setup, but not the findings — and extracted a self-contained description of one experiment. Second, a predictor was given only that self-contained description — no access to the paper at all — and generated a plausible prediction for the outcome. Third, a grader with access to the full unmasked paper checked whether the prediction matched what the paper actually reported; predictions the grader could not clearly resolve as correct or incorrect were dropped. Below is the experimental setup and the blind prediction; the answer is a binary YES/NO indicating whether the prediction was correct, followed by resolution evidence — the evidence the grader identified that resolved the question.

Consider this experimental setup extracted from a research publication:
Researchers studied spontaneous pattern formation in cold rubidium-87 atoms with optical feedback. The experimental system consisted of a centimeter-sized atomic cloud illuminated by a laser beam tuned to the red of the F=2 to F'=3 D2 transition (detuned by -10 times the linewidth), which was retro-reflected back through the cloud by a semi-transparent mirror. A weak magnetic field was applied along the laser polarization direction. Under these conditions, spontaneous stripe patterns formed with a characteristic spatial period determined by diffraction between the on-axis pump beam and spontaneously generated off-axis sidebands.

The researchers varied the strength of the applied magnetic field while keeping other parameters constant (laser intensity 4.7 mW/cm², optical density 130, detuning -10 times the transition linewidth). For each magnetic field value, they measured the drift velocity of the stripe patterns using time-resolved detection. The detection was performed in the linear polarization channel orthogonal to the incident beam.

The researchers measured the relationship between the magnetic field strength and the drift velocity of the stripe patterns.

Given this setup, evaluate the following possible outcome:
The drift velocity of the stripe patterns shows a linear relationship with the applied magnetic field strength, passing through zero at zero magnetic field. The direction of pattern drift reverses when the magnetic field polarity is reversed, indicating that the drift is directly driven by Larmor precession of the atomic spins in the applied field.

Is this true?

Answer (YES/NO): YES